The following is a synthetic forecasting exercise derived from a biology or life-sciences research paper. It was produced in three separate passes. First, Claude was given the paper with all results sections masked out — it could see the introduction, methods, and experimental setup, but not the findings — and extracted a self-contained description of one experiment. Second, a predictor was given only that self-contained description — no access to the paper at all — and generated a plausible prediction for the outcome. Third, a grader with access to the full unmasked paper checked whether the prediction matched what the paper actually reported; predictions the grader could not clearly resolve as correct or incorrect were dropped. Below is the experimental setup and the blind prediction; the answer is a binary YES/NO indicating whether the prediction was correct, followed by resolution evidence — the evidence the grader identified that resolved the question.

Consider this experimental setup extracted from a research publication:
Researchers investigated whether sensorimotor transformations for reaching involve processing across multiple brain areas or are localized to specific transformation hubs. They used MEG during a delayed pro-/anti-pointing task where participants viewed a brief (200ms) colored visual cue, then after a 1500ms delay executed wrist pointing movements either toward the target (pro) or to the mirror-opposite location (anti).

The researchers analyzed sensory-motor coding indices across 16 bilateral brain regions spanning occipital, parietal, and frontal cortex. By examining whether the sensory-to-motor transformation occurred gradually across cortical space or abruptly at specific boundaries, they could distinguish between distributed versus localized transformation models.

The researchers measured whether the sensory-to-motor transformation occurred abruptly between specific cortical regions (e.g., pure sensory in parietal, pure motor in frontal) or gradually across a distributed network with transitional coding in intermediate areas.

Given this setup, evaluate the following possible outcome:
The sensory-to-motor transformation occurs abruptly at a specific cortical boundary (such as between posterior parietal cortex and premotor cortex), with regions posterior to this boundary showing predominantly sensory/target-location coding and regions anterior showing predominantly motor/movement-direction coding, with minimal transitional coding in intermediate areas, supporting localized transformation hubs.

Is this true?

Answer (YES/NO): NO